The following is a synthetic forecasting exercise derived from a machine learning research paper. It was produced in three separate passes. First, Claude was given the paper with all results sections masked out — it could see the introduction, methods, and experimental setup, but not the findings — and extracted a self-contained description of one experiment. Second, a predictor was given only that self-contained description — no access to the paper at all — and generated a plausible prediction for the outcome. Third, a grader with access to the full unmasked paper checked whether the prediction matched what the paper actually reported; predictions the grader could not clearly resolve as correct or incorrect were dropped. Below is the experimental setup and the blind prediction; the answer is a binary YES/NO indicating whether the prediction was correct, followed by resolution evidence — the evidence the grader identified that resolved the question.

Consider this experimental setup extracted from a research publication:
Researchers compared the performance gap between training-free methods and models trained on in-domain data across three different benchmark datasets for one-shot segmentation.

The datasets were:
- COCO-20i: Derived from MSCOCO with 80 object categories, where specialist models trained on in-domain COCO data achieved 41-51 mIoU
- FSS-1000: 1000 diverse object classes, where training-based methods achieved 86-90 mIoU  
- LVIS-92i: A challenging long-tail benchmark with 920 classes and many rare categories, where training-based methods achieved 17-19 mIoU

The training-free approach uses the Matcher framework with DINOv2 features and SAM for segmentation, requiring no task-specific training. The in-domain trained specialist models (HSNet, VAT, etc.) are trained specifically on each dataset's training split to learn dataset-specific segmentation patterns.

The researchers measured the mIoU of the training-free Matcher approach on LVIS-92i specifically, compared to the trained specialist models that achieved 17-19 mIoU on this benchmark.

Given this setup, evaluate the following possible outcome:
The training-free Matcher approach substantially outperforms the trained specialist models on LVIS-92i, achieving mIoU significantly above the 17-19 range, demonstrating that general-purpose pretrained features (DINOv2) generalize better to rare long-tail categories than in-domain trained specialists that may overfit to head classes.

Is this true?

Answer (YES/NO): YES